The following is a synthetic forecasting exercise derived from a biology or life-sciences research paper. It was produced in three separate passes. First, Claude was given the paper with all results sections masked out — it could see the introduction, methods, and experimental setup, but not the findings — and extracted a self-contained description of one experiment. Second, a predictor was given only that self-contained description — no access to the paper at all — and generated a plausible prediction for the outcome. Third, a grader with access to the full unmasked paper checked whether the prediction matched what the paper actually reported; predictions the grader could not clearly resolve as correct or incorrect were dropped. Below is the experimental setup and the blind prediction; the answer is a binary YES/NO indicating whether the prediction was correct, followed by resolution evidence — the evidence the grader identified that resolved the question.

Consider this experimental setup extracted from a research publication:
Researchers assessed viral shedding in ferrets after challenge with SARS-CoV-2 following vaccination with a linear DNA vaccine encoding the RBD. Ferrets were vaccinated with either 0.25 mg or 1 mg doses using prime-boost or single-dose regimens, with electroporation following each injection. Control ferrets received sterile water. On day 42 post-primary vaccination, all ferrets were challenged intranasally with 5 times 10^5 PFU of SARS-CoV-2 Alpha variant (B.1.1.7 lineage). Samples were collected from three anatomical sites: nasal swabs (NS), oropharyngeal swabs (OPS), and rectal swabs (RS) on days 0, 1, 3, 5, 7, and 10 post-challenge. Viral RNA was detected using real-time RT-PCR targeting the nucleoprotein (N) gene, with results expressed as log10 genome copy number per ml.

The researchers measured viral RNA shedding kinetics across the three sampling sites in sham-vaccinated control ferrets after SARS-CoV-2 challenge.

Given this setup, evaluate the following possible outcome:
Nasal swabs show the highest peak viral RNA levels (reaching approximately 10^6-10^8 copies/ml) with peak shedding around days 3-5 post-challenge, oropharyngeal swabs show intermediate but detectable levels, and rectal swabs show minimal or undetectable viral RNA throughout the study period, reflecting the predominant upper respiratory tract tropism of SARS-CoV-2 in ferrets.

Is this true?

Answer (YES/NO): NO